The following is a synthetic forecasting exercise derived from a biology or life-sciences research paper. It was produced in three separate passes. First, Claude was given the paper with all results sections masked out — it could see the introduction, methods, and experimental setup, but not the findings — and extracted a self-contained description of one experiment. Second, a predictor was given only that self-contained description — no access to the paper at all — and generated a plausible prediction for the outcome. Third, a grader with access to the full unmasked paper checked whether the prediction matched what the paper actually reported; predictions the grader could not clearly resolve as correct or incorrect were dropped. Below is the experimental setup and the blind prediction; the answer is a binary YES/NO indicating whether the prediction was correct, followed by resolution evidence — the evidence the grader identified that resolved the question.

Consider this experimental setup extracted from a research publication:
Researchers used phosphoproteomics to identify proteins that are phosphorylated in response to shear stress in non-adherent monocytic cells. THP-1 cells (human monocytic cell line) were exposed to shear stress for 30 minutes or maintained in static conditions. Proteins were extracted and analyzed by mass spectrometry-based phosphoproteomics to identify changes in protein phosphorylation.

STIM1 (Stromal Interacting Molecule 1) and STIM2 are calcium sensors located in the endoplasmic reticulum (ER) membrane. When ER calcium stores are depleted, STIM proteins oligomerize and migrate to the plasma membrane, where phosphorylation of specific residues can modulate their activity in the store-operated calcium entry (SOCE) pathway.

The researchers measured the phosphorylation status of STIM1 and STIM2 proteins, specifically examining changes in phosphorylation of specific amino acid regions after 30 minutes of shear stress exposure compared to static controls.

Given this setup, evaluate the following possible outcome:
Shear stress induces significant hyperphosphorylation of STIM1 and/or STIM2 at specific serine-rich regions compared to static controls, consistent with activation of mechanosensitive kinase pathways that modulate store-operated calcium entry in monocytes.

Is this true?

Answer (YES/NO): YES